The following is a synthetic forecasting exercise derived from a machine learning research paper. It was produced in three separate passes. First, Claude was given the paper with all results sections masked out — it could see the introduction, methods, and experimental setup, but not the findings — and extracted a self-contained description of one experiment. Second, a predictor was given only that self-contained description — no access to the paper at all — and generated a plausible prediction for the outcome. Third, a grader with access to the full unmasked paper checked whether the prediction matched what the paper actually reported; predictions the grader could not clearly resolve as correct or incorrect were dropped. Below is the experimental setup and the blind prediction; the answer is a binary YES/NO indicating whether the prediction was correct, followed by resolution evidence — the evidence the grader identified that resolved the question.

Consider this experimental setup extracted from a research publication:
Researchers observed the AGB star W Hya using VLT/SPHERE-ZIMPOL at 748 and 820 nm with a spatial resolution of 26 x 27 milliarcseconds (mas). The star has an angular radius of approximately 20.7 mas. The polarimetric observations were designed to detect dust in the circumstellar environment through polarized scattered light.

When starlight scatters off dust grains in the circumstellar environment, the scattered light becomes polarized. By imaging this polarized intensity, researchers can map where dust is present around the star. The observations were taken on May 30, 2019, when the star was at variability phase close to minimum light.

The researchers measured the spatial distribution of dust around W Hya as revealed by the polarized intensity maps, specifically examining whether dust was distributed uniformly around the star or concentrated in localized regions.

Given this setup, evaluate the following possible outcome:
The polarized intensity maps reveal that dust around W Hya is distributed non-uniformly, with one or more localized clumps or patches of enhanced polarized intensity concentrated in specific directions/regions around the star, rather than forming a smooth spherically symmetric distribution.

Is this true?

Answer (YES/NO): YES